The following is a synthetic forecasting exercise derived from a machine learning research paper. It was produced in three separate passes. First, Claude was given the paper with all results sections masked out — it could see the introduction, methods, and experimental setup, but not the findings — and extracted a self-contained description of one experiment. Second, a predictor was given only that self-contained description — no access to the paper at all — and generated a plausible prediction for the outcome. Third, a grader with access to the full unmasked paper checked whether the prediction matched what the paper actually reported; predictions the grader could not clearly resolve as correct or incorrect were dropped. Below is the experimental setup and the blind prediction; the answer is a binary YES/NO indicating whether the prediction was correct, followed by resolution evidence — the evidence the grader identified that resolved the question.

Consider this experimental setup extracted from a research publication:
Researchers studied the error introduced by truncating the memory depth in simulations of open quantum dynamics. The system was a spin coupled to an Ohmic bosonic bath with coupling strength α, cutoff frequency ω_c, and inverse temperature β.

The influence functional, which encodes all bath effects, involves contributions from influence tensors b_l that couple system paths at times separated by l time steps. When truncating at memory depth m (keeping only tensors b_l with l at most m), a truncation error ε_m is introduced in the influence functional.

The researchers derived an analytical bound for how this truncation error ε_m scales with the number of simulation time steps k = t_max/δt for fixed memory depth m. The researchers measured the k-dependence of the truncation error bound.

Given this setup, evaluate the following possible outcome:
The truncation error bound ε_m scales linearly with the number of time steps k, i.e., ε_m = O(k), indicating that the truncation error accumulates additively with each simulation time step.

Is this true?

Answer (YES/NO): YES